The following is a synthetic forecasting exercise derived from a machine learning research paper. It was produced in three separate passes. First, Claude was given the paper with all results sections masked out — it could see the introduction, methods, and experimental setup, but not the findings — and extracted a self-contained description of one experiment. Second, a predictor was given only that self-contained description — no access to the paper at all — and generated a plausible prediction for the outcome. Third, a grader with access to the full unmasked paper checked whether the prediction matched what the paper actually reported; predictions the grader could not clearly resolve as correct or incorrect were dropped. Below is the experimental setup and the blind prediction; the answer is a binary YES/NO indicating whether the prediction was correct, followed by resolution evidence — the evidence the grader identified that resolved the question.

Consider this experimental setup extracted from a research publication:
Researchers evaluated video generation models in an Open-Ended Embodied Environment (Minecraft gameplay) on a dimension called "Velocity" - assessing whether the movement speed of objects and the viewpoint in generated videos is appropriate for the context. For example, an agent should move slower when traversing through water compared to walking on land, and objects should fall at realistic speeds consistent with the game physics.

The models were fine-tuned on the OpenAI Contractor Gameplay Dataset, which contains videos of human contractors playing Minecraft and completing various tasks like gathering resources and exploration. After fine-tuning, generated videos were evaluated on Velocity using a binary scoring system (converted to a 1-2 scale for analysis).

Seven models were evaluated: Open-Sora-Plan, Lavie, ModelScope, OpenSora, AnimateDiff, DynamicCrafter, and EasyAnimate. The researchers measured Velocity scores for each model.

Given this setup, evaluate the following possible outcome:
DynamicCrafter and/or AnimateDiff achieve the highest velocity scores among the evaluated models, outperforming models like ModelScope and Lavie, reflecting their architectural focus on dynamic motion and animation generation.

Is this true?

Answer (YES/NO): NO